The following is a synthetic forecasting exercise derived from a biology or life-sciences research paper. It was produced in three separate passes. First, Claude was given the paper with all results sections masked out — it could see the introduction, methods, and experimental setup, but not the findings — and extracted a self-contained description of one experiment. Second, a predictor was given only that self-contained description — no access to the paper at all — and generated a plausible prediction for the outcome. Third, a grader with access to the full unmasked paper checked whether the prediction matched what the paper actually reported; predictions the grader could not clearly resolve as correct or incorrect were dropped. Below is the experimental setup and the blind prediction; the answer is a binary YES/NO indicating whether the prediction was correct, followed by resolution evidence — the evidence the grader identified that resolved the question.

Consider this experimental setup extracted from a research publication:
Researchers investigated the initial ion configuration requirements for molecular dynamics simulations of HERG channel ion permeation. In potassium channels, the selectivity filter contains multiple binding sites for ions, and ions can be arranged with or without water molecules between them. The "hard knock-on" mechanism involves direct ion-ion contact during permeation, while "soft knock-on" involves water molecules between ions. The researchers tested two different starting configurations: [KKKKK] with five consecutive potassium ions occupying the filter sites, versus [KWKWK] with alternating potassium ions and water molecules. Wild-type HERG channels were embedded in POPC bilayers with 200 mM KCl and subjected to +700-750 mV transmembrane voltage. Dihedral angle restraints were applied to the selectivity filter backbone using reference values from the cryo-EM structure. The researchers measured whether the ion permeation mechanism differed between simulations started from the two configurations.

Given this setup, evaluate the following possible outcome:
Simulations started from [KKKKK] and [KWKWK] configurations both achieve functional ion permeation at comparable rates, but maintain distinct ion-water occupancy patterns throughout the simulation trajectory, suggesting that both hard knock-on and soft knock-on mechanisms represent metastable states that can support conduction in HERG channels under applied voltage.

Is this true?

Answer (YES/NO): NO